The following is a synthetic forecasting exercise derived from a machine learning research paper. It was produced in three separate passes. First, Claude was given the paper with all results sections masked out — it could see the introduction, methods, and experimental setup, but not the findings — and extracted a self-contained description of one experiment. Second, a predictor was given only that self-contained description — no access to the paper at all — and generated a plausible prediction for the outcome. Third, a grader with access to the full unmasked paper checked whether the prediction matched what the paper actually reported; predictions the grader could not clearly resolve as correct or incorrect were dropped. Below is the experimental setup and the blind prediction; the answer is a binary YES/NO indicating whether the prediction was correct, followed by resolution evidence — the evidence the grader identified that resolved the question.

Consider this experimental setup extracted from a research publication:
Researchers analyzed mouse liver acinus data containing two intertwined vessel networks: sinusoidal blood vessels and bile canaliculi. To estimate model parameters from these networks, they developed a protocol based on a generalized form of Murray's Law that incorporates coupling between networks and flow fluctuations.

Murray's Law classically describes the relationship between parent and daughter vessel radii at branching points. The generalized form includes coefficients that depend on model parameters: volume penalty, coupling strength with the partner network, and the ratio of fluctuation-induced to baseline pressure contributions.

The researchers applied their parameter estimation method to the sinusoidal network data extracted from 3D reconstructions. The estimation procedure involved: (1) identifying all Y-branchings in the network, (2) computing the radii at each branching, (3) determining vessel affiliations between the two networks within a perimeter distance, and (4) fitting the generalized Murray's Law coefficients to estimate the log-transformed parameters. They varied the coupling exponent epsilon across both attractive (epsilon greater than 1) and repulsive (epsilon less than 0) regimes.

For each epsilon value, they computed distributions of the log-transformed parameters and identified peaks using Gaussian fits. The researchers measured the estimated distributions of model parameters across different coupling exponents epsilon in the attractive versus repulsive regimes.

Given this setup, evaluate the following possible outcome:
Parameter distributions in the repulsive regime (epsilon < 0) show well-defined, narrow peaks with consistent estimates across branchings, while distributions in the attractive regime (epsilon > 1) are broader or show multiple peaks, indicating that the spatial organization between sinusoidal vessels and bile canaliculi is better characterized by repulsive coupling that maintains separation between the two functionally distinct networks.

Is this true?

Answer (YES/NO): NO